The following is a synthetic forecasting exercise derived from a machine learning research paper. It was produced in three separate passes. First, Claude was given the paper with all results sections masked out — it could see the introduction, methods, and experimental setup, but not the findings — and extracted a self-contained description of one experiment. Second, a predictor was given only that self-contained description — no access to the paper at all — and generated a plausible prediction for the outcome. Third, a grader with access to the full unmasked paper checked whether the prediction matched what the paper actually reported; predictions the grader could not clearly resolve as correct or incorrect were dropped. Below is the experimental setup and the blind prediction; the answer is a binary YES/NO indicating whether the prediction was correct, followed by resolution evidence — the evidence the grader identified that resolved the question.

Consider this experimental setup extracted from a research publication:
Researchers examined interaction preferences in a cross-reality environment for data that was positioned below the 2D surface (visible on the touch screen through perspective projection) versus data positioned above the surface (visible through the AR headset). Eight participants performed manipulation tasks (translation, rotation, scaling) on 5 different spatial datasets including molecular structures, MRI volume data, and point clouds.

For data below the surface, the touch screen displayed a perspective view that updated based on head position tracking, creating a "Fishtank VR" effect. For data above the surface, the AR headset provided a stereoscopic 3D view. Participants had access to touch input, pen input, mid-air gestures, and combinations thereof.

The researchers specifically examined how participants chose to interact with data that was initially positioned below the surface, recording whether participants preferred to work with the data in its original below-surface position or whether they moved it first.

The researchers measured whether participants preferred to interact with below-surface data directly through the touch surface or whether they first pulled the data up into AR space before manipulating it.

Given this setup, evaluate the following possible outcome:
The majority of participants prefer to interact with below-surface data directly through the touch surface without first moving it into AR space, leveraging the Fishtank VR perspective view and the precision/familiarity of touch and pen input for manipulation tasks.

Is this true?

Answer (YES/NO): YES